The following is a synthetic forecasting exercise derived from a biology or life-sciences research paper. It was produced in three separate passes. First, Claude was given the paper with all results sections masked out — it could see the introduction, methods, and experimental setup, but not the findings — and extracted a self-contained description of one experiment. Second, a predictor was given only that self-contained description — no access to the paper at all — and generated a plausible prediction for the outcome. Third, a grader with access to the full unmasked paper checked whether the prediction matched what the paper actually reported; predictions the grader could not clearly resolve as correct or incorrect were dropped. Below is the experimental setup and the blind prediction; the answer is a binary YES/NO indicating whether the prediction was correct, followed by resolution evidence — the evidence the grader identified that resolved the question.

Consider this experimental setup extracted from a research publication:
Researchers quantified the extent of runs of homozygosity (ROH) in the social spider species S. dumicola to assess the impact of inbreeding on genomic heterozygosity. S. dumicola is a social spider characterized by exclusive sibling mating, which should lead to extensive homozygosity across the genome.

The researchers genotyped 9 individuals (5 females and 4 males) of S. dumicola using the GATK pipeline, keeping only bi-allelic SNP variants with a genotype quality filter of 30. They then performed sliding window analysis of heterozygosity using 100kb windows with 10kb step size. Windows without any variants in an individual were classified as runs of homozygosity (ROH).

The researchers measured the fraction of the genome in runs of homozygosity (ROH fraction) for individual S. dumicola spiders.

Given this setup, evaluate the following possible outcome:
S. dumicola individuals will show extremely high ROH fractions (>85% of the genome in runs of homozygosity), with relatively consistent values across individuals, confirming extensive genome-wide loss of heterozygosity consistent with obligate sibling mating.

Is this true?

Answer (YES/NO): NO